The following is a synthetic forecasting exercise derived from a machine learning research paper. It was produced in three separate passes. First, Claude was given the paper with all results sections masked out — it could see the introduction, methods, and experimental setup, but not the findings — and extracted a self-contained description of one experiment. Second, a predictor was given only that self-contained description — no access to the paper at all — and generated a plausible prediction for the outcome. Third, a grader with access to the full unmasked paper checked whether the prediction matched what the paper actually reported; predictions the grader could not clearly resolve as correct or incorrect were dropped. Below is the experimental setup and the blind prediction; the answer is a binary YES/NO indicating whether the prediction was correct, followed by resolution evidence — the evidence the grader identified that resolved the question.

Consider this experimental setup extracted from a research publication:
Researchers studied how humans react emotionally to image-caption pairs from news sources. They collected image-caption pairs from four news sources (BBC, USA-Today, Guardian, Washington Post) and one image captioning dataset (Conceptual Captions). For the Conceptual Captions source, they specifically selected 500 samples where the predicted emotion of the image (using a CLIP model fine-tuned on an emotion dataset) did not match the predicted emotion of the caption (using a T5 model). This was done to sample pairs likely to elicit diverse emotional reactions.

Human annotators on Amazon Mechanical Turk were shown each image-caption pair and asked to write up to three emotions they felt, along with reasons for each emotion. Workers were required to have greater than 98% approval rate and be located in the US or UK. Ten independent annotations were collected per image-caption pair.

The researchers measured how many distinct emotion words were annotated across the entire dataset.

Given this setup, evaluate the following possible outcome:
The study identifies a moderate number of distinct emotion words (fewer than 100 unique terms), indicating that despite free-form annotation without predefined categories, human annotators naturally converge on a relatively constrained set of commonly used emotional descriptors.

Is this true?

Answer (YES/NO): NO